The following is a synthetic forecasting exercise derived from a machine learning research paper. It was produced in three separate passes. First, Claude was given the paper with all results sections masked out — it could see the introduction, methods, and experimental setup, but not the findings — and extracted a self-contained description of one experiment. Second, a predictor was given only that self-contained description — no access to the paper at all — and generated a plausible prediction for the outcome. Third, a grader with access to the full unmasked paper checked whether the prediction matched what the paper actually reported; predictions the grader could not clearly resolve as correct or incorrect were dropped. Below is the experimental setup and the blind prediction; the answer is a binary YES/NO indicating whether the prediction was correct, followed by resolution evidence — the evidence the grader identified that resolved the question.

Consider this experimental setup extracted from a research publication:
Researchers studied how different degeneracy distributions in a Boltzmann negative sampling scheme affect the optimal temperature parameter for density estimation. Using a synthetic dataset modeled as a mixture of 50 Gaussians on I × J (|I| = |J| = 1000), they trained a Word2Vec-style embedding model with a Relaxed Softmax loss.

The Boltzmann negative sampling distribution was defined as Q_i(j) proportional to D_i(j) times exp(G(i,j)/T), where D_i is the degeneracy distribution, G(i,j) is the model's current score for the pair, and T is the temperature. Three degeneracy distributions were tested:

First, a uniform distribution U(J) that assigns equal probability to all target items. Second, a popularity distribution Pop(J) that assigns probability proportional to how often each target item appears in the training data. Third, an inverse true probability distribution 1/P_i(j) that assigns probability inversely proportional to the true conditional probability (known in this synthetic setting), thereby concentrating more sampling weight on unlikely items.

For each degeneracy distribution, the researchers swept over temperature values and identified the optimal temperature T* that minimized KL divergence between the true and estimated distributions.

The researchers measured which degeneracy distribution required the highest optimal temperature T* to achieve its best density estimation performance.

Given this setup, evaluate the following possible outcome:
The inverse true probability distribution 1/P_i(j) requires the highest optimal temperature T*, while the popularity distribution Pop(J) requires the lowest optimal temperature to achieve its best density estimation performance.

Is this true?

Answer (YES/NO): NO